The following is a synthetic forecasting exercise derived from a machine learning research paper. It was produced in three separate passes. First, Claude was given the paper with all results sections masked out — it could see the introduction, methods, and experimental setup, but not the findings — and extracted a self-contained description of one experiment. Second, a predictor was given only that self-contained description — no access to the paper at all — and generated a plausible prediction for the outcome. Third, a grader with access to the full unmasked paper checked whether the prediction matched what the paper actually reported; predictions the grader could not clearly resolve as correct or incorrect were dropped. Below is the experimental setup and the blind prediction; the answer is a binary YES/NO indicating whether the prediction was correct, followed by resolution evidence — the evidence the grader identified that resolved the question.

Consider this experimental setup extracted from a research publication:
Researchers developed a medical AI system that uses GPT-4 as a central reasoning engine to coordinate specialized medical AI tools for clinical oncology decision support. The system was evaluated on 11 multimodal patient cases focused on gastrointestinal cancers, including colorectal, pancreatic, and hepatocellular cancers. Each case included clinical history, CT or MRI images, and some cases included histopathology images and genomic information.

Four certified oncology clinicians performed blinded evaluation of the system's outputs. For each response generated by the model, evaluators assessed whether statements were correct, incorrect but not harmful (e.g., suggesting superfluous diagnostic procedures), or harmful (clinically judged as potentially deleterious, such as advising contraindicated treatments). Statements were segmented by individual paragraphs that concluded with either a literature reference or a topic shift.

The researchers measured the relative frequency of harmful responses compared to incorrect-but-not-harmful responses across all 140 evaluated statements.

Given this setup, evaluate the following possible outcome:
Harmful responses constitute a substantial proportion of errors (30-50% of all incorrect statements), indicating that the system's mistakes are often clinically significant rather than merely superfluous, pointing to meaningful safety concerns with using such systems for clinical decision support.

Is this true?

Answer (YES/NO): YES